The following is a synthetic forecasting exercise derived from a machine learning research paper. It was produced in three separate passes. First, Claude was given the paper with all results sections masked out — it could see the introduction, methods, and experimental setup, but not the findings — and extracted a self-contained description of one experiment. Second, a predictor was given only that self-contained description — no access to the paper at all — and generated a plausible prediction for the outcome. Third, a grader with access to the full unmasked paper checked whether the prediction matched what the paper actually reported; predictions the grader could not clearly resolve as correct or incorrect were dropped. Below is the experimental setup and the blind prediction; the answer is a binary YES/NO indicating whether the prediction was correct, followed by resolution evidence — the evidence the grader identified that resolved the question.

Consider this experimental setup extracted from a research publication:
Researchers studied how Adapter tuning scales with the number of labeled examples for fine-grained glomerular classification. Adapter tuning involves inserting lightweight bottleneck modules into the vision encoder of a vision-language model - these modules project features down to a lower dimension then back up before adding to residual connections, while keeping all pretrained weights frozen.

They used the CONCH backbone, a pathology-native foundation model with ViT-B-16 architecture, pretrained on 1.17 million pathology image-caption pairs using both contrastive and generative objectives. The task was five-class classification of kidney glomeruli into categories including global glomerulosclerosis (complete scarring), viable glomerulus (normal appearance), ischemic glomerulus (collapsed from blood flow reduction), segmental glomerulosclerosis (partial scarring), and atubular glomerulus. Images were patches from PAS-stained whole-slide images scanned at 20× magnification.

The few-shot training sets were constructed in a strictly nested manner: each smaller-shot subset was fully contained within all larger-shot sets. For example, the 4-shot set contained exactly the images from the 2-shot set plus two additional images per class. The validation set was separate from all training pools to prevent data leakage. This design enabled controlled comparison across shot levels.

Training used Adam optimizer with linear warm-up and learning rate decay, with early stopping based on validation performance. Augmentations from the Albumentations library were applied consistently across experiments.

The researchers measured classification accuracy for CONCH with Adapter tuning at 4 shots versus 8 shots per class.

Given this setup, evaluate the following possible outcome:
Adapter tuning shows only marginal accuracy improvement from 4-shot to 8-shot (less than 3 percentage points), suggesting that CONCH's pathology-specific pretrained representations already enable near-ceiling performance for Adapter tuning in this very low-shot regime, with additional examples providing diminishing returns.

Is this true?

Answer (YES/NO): NO